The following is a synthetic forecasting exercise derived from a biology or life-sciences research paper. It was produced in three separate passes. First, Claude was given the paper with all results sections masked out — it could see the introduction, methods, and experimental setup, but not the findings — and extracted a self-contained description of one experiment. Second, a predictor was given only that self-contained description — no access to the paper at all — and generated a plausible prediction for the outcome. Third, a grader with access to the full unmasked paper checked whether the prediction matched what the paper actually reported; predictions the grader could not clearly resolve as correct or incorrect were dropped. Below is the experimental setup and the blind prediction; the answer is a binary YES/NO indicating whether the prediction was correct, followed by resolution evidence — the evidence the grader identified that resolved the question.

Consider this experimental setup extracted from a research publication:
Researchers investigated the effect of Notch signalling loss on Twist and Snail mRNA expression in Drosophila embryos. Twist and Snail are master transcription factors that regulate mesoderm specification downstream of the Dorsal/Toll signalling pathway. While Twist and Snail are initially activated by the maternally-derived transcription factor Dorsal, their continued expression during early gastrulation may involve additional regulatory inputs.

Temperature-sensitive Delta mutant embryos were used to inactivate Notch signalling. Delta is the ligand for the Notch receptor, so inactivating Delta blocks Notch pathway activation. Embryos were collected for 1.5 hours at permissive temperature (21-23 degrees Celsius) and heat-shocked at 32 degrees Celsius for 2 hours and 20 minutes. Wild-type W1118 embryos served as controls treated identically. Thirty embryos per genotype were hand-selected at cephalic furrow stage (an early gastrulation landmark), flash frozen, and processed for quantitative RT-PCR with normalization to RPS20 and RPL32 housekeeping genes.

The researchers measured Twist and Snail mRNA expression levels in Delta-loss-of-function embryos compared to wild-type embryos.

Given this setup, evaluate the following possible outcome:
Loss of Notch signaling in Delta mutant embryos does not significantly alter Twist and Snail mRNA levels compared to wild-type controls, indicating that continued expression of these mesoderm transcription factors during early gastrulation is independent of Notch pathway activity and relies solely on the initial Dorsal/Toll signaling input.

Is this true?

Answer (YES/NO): NO